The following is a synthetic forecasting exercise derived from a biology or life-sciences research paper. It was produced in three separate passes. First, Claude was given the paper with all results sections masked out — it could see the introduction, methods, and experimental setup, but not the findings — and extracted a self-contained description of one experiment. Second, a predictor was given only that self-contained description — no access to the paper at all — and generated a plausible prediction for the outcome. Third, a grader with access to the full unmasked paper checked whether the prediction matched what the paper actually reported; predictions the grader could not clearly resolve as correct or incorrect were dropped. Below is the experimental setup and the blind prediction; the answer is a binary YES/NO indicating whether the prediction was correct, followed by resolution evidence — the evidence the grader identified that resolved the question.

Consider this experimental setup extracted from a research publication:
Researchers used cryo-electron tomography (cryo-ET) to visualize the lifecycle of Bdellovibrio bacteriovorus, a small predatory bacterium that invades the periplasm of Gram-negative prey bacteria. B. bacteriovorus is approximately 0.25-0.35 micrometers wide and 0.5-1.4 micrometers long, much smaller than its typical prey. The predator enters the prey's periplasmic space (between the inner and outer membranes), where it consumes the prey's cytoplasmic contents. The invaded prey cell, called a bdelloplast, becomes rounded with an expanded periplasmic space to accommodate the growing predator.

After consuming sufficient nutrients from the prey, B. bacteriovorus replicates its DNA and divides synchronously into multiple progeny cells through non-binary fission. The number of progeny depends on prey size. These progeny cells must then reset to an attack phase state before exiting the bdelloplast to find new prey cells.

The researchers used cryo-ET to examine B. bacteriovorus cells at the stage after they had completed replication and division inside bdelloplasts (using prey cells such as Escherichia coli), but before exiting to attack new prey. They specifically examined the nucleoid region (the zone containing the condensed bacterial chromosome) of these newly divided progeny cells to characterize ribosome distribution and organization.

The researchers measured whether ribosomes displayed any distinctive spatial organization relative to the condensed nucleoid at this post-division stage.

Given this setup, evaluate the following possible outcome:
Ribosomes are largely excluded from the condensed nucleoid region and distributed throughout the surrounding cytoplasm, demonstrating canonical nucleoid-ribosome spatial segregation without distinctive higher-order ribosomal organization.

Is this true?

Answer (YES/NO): NO